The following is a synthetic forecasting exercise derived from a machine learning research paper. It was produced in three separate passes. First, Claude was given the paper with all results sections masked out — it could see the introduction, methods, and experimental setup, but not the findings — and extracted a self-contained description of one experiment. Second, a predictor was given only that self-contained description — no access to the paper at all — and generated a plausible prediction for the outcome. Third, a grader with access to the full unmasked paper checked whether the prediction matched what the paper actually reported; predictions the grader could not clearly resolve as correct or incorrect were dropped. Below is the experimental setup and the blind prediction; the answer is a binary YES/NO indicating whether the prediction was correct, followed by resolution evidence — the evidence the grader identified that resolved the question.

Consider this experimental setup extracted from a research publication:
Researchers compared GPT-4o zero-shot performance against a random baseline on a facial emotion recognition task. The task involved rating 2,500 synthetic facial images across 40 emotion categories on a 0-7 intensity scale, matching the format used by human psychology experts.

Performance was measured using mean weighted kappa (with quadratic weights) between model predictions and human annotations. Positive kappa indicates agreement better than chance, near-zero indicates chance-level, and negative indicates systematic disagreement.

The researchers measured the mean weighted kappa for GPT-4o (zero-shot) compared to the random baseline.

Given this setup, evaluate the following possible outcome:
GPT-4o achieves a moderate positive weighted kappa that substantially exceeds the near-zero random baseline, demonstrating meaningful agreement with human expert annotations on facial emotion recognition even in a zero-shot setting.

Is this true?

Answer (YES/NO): NO